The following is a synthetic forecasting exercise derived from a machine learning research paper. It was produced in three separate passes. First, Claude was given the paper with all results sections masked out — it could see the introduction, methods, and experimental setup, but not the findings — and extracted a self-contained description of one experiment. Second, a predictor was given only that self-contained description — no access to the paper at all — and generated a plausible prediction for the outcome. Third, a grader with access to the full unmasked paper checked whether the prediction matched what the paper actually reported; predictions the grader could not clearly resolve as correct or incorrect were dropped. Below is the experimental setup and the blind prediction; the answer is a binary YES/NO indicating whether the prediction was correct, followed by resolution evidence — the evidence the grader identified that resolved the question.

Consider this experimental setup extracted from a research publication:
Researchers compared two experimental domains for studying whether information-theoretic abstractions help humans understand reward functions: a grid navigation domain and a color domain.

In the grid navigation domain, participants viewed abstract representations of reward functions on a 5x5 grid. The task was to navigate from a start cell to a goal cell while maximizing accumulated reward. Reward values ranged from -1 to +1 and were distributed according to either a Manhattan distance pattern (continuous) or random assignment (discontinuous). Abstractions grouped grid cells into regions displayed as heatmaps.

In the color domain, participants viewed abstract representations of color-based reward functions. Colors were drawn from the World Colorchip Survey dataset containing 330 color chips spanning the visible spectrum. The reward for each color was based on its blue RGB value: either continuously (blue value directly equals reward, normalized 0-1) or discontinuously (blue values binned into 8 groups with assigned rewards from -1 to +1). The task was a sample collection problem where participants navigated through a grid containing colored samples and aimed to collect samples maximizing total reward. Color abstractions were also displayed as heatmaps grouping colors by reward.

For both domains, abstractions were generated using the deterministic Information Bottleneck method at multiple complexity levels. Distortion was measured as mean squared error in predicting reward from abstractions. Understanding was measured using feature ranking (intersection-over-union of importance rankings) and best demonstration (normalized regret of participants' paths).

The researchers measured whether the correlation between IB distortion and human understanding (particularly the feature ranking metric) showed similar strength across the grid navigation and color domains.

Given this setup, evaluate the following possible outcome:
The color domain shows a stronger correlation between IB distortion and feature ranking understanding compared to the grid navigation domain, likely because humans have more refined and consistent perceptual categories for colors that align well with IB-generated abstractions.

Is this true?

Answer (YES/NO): NO